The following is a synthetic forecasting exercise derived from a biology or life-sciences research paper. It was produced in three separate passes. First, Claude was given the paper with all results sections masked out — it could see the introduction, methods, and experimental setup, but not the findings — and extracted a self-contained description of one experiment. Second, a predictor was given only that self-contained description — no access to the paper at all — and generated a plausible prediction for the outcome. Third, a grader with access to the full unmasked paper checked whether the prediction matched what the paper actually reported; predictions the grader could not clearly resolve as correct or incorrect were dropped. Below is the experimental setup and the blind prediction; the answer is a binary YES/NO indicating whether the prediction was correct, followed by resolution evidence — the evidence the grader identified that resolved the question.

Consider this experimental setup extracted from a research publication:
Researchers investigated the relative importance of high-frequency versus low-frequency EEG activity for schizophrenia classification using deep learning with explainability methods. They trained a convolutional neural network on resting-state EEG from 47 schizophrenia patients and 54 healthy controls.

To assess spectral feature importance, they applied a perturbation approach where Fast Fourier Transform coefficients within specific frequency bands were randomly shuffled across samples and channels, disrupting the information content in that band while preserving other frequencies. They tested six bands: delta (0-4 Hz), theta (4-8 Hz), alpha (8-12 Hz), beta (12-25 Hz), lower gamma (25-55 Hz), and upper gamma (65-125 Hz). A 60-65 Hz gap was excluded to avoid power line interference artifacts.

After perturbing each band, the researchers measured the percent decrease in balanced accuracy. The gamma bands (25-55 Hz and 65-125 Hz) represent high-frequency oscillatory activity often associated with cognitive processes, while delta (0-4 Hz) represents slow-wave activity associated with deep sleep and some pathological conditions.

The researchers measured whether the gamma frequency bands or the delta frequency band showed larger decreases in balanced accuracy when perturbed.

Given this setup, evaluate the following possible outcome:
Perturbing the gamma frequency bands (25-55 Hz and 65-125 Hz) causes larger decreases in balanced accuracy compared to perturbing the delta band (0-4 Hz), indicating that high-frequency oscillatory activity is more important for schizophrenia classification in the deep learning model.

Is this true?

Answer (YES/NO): NO